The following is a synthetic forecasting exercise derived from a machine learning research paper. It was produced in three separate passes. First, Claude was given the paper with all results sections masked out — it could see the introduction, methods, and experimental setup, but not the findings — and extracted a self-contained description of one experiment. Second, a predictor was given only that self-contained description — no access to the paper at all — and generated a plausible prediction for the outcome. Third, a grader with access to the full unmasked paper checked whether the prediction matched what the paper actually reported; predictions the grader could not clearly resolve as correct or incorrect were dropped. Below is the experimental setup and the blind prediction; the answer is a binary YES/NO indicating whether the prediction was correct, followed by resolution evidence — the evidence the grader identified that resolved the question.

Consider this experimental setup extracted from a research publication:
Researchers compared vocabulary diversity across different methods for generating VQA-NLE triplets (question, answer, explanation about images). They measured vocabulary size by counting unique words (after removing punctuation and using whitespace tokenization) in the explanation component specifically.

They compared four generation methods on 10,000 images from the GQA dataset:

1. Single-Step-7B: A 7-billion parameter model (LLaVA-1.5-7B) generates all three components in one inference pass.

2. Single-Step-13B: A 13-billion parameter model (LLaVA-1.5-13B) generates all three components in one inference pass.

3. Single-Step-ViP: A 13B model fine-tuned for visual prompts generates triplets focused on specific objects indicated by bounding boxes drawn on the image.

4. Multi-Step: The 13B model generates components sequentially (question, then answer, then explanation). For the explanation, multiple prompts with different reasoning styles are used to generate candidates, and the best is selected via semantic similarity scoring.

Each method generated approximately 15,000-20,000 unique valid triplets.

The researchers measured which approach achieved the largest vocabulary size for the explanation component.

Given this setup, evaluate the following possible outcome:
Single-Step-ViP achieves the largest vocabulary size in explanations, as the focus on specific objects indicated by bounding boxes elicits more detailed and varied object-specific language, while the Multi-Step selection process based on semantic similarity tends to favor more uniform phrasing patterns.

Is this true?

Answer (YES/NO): NO